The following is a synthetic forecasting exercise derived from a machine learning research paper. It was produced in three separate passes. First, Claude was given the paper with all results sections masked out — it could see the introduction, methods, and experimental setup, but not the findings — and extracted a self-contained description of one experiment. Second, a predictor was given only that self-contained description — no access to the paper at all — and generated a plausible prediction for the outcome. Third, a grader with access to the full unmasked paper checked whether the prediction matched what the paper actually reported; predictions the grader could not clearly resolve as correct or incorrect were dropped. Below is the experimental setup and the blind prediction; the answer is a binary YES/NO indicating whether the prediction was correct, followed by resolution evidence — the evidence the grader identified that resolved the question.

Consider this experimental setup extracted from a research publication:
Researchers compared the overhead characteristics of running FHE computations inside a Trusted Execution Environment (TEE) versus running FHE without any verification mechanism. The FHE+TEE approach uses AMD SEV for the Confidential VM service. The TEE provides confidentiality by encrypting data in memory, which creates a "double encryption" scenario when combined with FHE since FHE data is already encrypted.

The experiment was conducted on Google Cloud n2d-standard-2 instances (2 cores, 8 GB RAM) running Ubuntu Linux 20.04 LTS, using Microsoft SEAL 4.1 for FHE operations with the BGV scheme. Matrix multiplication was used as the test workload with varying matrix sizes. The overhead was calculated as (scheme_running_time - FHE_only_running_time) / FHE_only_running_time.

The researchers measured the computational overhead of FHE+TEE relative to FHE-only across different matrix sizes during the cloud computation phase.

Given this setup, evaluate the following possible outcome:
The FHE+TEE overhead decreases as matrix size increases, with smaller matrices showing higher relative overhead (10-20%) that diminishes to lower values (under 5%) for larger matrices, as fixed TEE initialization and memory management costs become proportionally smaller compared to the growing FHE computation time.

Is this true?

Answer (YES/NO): NO